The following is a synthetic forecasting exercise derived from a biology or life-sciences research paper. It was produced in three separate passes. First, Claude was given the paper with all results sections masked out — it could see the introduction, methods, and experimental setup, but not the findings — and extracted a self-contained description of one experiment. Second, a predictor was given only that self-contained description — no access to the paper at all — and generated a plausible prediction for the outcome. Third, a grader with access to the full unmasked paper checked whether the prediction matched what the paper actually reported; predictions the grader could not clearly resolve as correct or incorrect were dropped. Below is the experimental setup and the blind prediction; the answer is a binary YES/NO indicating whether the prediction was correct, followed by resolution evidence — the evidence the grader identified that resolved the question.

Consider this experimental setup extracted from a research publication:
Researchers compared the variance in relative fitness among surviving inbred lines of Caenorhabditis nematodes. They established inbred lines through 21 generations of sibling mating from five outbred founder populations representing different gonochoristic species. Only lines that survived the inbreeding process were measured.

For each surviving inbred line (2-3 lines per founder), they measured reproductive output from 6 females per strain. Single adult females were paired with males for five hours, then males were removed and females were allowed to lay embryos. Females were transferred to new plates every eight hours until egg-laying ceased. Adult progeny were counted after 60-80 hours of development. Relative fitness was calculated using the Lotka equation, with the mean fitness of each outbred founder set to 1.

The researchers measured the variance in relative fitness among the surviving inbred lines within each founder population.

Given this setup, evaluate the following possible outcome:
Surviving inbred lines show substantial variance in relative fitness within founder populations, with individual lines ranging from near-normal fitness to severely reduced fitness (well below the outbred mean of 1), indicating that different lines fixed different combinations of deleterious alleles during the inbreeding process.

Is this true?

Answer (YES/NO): YES